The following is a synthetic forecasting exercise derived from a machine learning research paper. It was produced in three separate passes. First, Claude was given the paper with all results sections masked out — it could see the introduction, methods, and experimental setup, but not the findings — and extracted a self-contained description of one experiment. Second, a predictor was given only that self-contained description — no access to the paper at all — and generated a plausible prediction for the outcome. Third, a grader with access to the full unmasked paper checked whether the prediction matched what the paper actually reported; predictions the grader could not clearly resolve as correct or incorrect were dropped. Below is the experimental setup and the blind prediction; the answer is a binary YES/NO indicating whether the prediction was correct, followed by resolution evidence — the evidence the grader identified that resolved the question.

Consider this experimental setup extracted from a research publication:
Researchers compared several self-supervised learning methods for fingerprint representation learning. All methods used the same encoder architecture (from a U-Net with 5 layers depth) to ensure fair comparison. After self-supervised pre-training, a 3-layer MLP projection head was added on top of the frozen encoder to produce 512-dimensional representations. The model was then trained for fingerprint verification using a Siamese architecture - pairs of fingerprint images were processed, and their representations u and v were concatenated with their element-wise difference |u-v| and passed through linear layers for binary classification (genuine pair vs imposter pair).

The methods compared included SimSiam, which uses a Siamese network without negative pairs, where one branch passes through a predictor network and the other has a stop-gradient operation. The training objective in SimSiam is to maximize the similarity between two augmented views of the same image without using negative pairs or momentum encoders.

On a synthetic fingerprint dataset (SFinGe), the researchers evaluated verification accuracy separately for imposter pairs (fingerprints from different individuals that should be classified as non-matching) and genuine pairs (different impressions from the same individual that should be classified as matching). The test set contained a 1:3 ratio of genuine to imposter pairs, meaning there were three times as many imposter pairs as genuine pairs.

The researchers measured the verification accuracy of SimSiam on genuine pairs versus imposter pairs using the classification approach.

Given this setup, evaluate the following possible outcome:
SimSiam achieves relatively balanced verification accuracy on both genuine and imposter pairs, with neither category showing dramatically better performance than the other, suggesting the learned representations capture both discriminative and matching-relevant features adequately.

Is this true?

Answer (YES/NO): NO